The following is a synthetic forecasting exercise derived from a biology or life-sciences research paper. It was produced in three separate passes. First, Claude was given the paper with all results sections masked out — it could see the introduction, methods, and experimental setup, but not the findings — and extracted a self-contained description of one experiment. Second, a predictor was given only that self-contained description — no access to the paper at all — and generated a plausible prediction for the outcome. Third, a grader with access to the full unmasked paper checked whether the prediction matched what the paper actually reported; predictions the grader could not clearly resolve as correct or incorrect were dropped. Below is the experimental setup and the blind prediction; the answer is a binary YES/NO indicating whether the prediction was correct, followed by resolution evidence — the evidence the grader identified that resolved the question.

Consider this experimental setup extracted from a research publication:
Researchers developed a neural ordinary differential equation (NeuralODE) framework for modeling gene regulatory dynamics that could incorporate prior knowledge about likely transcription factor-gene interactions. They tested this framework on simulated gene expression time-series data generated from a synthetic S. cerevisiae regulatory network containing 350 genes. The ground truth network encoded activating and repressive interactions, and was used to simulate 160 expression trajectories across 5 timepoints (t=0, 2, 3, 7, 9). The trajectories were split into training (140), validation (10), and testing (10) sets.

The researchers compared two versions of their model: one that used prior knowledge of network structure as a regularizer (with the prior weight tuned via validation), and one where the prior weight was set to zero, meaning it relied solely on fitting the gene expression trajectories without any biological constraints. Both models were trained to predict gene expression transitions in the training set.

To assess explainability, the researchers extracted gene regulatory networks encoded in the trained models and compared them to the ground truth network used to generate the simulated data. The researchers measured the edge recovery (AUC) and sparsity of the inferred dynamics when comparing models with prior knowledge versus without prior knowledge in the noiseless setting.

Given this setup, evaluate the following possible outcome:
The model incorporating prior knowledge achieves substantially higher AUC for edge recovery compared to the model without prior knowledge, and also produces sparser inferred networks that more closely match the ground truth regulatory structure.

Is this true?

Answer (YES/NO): YES